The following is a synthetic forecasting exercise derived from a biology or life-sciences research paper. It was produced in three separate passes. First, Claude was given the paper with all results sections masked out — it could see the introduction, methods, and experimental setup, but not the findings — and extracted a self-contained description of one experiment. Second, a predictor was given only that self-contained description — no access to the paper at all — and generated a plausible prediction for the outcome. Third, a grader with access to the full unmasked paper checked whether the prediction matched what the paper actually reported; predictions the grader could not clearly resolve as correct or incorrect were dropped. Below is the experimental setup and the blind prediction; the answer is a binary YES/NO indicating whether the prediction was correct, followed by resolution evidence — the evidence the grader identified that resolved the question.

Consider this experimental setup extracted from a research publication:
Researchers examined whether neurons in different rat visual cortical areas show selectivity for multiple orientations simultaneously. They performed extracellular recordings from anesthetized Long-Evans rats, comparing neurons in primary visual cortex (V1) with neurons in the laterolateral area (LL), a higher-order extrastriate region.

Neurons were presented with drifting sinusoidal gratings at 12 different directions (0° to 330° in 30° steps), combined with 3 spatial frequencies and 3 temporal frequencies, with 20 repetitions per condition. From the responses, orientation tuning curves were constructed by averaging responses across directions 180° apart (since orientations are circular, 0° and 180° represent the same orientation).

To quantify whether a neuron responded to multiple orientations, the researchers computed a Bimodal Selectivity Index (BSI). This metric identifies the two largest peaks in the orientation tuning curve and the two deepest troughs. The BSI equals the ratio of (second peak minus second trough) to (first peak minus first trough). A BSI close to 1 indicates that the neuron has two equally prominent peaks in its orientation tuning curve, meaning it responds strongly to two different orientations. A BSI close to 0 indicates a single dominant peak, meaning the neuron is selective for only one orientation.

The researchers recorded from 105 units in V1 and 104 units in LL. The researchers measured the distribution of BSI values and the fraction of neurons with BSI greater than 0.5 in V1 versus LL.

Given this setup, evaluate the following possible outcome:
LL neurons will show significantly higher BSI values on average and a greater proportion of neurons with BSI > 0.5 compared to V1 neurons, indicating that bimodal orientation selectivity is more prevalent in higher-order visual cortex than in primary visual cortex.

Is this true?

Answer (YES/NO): YES